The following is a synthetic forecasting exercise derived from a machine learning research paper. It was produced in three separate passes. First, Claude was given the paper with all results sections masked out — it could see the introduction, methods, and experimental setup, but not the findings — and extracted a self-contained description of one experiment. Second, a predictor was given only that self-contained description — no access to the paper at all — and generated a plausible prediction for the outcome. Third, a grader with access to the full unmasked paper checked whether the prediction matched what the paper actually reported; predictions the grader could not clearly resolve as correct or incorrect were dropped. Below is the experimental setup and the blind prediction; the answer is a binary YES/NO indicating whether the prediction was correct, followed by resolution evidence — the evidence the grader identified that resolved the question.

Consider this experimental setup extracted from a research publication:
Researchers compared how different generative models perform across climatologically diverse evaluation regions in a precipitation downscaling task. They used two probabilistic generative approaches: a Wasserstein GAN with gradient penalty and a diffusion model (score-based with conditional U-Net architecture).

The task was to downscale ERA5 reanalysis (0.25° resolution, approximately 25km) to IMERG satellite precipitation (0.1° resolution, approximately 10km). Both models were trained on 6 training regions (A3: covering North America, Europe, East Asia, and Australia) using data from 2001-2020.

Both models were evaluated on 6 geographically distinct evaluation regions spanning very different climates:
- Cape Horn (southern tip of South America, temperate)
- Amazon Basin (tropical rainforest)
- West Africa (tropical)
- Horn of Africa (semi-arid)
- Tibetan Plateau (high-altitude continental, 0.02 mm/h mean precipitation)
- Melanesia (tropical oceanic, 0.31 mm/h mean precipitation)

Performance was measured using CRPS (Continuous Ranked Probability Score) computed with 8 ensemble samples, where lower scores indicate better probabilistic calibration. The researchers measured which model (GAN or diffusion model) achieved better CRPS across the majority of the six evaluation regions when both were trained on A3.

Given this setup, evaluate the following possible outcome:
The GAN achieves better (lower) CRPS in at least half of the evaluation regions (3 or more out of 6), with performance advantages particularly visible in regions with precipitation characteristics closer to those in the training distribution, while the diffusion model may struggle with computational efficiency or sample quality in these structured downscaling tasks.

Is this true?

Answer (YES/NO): YES